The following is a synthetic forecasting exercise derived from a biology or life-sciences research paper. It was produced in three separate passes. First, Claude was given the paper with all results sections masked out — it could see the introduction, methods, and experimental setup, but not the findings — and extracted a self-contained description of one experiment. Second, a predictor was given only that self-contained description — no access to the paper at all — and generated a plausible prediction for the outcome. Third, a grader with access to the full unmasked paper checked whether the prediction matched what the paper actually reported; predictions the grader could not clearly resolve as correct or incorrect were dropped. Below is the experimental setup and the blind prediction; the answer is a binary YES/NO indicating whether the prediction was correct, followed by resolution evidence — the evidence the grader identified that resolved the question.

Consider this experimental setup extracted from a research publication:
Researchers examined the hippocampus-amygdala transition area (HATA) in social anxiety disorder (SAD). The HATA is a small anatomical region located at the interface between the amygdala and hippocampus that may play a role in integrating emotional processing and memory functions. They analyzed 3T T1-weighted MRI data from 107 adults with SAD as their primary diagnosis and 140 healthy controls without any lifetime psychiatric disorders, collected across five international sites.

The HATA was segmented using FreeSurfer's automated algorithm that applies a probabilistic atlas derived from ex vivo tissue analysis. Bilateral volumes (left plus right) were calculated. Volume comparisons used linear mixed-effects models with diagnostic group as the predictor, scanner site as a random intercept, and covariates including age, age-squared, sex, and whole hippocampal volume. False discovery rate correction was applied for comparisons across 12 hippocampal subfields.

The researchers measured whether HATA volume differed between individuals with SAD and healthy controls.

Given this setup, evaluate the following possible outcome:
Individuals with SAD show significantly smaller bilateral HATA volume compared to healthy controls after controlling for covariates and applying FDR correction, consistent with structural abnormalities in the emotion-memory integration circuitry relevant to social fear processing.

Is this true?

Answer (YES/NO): NO